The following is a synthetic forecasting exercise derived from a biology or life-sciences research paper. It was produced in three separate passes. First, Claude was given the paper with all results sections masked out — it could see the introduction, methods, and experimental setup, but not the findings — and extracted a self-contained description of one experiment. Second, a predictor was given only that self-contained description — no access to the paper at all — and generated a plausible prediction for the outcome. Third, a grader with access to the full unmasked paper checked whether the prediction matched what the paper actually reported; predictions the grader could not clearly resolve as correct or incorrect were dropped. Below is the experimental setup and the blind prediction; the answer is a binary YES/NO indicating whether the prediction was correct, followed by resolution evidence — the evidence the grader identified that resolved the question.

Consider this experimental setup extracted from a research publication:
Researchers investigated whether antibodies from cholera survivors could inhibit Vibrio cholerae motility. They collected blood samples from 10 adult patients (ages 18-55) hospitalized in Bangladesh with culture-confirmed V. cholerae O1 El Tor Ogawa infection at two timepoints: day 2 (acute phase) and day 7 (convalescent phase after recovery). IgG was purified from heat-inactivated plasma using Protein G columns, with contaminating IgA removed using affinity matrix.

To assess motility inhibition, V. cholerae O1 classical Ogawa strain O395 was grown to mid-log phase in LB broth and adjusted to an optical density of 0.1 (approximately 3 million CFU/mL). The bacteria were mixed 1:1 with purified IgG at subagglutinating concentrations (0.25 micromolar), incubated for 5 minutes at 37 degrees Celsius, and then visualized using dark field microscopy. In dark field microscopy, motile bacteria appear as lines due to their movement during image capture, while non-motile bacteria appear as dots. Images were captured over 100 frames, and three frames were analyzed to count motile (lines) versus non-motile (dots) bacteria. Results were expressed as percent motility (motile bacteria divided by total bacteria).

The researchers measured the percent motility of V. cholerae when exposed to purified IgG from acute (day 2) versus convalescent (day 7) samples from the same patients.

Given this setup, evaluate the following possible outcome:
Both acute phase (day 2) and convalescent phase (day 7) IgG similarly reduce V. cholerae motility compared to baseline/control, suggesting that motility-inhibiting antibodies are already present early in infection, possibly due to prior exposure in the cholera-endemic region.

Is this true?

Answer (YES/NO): NO